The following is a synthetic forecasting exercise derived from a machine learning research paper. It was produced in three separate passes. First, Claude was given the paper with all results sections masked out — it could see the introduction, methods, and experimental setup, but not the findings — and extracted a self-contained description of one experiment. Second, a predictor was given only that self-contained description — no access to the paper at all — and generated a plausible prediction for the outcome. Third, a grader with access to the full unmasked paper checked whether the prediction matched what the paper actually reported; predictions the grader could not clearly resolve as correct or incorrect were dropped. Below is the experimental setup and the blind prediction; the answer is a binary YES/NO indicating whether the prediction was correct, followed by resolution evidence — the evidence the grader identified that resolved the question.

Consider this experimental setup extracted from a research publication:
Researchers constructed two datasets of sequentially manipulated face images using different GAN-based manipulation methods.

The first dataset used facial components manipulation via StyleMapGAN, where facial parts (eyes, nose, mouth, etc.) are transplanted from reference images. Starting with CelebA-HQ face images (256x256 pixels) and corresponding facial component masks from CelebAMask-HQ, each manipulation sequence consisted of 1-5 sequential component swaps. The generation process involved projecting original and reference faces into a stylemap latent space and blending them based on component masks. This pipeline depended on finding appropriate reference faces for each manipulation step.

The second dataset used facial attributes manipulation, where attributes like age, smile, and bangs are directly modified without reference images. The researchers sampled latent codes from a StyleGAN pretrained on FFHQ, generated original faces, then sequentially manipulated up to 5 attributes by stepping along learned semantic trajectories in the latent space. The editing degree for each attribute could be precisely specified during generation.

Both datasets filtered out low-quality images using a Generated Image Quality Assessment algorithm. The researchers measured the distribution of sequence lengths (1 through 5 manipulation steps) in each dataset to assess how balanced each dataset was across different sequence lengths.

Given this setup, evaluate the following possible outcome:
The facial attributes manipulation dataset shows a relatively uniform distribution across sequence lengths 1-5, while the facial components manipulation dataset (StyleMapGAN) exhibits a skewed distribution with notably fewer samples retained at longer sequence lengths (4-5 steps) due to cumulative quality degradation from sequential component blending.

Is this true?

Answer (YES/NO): NO